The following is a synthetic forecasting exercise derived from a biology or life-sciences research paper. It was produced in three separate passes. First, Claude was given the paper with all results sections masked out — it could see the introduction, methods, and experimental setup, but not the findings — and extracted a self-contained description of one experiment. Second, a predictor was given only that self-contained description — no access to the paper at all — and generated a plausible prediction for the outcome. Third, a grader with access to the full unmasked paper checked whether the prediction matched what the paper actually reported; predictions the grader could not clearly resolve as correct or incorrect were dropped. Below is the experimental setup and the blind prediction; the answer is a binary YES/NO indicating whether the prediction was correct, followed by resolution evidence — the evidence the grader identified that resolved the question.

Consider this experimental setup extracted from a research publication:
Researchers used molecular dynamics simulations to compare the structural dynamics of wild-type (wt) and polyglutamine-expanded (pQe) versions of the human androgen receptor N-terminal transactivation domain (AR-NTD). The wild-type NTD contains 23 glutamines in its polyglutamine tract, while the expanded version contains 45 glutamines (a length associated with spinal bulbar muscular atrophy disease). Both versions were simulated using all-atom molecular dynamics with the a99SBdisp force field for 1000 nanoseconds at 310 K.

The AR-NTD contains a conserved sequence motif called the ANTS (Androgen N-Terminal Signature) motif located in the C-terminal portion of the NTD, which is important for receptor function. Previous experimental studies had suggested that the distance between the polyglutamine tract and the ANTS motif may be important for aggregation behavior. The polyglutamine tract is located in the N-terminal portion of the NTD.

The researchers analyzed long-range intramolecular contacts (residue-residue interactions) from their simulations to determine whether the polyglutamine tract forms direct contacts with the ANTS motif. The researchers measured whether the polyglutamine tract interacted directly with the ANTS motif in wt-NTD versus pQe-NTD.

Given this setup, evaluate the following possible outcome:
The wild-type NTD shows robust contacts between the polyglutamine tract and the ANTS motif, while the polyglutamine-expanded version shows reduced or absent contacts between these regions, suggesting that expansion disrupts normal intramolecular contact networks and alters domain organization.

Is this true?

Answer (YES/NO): NO